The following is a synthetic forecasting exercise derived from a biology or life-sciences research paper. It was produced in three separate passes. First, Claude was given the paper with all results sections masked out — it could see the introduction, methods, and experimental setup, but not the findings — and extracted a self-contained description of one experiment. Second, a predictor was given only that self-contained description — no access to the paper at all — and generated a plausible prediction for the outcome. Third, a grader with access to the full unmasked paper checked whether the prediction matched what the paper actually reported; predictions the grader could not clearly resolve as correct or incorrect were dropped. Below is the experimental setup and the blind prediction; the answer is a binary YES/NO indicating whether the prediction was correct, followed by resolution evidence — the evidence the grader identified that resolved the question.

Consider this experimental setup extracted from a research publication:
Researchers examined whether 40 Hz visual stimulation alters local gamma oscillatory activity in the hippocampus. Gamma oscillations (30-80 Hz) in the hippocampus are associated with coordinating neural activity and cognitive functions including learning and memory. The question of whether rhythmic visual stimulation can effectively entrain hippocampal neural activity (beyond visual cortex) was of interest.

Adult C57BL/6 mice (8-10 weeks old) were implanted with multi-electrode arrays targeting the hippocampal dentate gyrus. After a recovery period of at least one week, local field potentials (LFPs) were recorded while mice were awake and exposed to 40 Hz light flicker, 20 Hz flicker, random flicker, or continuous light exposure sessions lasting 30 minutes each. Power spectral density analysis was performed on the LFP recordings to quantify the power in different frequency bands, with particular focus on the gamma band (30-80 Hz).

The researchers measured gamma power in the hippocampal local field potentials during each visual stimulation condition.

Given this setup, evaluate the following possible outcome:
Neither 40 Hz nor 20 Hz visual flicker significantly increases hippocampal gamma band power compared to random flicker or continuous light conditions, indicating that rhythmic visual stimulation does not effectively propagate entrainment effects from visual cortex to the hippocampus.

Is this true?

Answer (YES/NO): NO